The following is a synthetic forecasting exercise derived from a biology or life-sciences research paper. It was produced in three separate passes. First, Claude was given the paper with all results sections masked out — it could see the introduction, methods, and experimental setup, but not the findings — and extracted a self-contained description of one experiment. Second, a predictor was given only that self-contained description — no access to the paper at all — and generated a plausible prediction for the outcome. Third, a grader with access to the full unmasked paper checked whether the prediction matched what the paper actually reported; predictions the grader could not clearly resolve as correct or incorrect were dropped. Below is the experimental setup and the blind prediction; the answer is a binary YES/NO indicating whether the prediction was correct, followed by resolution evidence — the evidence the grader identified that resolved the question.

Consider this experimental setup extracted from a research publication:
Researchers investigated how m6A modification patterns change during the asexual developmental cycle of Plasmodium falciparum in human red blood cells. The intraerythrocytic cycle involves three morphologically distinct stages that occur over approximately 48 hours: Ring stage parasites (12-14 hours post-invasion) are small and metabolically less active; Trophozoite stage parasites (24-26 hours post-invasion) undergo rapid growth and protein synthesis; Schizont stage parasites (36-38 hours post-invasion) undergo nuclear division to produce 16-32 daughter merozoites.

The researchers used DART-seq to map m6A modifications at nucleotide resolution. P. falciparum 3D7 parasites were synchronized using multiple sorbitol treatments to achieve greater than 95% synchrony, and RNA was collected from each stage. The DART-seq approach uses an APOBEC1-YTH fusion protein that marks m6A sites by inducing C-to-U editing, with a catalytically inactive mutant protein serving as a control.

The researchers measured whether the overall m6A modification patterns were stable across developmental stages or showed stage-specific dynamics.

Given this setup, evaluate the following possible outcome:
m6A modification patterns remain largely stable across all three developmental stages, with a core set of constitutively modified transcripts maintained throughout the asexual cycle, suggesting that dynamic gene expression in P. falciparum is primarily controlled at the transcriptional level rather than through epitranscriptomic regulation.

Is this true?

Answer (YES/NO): NO